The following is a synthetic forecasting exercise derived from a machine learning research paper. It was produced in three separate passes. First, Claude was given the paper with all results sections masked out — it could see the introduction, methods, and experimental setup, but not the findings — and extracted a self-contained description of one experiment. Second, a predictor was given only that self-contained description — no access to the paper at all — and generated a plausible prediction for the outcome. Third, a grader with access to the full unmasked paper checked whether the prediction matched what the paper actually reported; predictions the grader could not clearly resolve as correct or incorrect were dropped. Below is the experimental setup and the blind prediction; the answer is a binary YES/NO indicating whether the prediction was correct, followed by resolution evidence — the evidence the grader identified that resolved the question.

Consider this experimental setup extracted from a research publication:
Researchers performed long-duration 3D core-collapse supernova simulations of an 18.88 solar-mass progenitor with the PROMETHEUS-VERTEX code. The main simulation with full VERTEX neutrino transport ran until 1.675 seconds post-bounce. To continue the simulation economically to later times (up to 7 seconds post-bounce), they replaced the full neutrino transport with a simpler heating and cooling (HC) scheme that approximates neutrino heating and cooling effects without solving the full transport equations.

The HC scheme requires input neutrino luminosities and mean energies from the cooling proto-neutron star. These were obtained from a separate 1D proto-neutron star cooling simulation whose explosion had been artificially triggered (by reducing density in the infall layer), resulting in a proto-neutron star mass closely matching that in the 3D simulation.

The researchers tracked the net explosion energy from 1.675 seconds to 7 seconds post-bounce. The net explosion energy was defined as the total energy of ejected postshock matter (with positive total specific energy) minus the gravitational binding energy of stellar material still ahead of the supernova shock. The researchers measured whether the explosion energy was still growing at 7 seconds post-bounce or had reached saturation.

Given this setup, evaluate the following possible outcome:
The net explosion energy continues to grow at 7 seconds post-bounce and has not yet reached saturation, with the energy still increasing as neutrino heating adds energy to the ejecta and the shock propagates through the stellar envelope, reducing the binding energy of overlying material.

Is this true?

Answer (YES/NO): YES